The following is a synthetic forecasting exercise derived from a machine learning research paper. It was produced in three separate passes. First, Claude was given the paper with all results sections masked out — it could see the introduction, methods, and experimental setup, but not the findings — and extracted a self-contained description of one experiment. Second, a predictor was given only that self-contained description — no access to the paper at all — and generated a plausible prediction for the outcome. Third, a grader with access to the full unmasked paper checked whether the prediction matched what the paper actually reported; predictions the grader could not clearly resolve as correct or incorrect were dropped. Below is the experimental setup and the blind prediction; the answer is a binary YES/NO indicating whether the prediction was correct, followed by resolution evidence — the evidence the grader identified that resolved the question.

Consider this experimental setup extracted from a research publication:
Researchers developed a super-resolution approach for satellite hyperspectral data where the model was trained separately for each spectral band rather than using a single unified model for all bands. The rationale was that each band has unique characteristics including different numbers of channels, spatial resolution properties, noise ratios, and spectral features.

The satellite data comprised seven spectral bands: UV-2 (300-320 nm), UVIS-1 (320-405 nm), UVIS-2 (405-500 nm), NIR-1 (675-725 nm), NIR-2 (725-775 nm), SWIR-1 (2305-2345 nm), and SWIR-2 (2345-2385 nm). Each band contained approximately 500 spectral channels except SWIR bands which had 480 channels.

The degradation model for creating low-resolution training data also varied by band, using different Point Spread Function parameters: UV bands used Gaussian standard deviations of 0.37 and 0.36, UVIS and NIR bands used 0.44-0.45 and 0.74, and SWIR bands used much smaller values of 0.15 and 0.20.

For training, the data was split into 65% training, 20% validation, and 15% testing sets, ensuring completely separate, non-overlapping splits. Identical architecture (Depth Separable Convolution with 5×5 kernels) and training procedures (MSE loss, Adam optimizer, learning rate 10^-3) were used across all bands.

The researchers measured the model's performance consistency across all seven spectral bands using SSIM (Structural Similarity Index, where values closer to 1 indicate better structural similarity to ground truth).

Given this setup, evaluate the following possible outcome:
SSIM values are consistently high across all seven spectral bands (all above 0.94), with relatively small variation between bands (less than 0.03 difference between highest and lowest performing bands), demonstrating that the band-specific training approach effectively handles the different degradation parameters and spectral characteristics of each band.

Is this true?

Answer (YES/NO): NO